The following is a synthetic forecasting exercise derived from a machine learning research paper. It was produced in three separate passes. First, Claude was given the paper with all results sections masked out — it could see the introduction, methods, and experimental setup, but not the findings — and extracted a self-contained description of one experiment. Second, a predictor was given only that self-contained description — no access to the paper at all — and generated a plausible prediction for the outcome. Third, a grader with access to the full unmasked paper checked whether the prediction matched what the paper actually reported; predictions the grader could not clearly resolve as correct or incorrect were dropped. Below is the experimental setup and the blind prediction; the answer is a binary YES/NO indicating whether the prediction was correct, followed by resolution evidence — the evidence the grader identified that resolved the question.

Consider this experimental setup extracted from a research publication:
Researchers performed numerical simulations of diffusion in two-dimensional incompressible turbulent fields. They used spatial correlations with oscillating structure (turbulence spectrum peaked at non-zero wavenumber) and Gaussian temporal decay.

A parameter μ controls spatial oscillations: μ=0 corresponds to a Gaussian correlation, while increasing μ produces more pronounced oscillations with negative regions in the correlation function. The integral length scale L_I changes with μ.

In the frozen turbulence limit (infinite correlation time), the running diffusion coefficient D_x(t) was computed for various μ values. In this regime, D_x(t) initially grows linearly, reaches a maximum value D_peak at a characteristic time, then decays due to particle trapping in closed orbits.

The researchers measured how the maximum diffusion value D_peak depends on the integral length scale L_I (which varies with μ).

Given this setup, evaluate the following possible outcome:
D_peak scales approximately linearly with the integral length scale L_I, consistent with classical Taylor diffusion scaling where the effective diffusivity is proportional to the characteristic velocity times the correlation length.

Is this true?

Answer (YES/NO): NO